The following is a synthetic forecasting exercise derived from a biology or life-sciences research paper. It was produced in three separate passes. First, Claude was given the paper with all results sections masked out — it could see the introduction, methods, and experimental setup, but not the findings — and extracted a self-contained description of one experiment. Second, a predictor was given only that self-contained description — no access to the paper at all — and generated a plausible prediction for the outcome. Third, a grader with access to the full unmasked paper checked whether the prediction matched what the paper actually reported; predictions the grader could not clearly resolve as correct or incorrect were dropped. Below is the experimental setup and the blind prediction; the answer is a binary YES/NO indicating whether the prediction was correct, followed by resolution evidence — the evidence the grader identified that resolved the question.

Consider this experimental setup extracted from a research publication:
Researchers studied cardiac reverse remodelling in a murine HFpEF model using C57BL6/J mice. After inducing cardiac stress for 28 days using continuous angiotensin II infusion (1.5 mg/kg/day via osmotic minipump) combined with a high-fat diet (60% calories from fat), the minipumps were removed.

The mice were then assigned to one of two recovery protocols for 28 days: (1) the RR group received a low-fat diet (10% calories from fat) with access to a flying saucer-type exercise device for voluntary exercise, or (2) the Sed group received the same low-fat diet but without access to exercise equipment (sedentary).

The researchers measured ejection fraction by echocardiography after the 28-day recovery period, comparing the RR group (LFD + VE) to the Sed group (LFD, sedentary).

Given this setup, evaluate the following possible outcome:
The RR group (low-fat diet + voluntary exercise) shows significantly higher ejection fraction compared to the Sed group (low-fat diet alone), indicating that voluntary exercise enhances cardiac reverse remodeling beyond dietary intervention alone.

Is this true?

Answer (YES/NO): NO